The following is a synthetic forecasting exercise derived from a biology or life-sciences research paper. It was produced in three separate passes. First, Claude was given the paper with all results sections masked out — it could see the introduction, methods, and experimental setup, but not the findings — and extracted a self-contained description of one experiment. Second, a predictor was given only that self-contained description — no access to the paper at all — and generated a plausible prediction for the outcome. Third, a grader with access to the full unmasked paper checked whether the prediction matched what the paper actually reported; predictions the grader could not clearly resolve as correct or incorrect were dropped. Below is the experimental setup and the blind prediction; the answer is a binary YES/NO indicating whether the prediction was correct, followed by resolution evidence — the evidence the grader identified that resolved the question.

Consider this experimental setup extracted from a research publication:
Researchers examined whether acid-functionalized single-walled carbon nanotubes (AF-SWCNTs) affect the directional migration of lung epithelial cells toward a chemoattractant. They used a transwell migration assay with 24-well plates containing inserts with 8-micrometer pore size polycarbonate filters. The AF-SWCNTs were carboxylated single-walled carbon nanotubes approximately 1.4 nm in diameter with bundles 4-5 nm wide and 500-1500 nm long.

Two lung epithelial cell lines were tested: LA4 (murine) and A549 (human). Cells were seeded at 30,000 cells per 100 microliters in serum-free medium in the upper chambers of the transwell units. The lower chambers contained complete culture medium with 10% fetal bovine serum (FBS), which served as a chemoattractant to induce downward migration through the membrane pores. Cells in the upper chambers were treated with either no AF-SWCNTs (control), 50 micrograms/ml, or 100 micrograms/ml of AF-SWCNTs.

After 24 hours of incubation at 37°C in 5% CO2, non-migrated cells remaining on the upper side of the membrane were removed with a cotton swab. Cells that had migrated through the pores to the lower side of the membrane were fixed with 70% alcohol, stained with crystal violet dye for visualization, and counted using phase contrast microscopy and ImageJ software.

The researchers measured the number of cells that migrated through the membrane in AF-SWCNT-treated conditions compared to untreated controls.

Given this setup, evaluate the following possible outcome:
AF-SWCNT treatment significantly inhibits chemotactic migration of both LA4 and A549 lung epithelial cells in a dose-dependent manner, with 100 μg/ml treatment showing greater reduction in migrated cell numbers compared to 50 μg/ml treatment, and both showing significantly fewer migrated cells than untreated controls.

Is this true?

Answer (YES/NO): YES